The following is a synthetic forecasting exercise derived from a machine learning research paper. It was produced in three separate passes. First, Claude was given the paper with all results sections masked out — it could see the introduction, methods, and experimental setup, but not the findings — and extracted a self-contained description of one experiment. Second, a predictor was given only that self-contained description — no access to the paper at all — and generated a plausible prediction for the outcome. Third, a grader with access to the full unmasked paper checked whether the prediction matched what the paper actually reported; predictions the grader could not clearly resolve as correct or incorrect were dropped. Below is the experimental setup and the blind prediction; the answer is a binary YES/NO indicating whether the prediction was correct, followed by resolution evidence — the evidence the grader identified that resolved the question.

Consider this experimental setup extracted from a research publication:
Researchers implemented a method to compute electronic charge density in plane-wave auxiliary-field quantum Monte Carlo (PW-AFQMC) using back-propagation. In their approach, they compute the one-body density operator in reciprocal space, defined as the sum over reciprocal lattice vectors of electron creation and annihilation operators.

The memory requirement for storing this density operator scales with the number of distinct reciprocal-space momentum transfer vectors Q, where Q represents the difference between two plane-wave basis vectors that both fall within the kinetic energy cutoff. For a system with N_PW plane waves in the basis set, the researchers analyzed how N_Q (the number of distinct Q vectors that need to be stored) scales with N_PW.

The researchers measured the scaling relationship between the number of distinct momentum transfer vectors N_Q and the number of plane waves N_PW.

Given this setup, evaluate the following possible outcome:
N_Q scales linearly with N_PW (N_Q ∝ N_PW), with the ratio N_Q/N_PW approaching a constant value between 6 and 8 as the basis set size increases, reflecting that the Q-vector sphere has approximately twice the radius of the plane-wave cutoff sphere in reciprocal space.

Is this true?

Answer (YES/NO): YES